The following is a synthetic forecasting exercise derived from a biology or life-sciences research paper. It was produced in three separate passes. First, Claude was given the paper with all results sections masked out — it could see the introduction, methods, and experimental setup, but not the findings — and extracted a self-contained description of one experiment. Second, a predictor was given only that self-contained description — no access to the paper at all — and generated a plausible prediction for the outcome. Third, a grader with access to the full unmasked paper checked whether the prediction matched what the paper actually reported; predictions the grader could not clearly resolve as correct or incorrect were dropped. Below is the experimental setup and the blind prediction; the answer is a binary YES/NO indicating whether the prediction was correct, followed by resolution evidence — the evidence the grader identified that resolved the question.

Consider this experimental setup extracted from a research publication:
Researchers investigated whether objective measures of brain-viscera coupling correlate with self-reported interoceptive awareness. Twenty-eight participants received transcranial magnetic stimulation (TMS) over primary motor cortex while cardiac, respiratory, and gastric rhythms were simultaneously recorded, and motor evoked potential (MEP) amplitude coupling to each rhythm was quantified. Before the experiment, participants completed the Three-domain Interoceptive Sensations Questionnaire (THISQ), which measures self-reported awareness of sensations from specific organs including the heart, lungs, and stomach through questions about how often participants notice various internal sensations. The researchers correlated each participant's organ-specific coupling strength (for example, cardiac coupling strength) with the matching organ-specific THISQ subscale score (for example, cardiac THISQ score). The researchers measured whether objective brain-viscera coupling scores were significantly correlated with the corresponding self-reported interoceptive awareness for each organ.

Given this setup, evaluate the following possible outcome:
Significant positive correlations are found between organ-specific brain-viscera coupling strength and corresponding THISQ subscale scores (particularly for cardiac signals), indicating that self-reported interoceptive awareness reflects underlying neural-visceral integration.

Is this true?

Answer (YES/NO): NO